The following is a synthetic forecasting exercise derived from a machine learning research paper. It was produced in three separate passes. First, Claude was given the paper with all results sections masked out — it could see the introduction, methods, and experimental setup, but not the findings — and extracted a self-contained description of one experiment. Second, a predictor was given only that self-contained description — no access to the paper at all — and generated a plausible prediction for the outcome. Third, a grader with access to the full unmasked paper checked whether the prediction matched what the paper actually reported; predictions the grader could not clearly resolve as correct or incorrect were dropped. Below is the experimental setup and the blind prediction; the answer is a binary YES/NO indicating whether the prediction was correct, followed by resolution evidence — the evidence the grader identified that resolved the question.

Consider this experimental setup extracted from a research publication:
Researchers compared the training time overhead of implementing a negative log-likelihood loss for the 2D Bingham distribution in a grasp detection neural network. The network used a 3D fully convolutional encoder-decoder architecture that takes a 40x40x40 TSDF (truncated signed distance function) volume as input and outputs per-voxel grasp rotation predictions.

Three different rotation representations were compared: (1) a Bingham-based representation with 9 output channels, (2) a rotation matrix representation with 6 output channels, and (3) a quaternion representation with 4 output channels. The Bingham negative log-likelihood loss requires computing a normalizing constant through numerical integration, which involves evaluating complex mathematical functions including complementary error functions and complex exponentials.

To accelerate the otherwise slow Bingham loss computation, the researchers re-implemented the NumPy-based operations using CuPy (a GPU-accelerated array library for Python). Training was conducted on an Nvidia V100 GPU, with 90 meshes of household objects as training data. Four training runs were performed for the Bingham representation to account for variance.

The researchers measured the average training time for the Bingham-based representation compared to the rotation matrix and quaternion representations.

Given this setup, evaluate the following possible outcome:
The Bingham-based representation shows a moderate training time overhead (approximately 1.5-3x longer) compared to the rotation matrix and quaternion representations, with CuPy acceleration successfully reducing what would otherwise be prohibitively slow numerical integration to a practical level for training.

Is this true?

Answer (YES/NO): NO